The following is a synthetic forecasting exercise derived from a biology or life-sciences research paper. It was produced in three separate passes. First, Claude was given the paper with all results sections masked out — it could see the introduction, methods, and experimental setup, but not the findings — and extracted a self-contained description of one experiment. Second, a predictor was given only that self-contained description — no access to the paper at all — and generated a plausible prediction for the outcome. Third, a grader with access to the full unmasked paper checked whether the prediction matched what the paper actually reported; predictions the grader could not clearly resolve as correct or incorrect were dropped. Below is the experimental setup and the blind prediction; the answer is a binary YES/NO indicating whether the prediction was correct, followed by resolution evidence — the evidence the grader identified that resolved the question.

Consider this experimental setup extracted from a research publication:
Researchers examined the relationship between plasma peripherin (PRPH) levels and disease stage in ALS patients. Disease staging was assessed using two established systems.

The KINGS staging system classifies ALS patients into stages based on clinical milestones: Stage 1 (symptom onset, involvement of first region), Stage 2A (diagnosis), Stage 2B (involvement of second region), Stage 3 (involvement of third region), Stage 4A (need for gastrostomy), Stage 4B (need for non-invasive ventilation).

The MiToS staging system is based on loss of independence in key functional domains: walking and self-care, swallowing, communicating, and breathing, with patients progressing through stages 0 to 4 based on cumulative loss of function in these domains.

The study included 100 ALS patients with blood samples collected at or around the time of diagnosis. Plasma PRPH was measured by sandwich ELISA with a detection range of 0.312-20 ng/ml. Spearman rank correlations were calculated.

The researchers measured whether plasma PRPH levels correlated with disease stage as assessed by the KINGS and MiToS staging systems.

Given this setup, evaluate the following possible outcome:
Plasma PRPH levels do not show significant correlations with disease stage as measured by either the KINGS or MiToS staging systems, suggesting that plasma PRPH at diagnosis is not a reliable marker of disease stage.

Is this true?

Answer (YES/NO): NO